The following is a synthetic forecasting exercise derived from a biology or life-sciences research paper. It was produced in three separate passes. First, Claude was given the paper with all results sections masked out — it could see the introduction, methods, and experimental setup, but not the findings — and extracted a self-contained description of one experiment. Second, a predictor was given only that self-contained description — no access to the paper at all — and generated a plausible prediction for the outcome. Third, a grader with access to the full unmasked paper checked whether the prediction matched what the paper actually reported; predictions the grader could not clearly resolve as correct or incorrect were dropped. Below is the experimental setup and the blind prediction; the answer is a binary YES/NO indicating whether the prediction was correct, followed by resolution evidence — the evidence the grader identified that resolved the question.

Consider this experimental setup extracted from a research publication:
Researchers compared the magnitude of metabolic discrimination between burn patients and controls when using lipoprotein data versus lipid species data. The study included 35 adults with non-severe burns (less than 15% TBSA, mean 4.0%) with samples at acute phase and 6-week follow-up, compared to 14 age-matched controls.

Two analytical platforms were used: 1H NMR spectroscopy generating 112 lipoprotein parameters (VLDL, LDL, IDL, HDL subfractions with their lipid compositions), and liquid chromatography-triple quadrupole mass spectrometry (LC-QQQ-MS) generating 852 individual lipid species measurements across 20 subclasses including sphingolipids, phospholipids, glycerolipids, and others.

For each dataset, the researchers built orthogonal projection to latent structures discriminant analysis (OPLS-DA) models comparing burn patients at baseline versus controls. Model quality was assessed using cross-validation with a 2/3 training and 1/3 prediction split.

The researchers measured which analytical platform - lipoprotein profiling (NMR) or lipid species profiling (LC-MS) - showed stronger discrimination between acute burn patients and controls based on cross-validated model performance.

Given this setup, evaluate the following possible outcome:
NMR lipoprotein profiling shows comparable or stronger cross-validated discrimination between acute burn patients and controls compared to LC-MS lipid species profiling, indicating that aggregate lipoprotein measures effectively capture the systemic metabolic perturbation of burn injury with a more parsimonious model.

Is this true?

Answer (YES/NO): YES